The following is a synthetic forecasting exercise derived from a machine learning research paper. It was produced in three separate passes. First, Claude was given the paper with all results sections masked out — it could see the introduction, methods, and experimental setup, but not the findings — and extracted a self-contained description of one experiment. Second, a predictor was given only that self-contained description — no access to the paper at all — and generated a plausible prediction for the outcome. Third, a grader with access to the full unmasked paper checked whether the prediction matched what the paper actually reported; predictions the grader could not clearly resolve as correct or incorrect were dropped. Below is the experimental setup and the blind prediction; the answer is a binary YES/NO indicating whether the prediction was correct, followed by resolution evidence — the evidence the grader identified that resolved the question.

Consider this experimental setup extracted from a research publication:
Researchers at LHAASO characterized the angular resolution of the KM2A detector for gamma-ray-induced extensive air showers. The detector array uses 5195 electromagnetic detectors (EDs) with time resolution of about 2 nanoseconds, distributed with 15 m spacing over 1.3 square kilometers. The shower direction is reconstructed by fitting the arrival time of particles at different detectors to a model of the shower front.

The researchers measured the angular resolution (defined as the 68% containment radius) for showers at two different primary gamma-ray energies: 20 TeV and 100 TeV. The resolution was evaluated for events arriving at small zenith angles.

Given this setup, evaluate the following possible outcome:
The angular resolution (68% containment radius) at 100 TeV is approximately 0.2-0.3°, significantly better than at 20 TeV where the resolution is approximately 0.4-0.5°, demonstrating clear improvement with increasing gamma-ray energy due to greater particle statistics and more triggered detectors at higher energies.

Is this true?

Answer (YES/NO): NO